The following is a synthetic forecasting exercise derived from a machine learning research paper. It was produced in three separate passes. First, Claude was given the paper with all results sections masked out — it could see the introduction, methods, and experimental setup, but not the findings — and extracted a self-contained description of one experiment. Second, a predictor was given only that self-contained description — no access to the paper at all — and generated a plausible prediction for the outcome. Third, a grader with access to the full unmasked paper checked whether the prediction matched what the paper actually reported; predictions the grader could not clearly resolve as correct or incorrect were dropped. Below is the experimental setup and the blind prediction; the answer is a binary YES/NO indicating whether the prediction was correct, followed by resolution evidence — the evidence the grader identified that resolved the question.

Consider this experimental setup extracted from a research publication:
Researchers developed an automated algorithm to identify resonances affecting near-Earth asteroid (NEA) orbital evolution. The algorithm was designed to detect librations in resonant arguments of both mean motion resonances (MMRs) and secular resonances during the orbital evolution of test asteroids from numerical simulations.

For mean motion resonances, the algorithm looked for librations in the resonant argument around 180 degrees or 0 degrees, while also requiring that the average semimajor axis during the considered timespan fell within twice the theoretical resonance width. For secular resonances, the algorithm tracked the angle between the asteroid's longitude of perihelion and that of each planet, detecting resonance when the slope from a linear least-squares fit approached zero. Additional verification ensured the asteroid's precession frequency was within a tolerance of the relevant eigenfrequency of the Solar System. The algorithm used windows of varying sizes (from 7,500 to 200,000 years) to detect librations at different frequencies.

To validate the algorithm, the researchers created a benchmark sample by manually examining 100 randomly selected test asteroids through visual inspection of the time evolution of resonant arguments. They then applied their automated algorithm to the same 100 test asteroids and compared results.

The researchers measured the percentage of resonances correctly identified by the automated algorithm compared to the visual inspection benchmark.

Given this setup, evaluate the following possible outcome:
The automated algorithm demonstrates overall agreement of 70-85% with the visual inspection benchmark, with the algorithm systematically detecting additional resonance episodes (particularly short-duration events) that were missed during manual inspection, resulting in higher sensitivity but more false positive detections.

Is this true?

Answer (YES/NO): NO